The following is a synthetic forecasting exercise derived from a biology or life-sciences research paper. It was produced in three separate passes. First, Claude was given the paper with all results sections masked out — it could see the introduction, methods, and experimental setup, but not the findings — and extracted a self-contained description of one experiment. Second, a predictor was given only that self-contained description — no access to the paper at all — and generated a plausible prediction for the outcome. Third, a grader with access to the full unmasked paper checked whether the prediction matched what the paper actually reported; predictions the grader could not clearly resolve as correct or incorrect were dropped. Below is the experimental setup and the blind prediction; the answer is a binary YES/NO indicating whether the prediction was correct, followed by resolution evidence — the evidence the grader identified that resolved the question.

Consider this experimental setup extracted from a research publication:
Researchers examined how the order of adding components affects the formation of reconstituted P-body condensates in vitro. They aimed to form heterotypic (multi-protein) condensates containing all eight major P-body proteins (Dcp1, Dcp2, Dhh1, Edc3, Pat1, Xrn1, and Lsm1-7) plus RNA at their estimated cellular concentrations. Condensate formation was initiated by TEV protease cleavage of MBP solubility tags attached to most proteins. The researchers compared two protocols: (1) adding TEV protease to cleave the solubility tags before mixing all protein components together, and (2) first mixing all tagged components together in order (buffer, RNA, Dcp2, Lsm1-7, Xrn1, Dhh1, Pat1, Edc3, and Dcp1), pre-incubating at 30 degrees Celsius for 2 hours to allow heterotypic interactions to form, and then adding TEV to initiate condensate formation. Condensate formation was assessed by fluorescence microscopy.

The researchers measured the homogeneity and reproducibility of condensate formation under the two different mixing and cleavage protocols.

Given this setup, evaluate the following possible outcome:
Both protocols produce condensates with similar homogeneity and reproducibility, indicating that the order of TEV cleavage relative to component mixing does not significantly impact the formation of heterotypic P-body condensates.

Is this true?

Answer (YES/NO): NO